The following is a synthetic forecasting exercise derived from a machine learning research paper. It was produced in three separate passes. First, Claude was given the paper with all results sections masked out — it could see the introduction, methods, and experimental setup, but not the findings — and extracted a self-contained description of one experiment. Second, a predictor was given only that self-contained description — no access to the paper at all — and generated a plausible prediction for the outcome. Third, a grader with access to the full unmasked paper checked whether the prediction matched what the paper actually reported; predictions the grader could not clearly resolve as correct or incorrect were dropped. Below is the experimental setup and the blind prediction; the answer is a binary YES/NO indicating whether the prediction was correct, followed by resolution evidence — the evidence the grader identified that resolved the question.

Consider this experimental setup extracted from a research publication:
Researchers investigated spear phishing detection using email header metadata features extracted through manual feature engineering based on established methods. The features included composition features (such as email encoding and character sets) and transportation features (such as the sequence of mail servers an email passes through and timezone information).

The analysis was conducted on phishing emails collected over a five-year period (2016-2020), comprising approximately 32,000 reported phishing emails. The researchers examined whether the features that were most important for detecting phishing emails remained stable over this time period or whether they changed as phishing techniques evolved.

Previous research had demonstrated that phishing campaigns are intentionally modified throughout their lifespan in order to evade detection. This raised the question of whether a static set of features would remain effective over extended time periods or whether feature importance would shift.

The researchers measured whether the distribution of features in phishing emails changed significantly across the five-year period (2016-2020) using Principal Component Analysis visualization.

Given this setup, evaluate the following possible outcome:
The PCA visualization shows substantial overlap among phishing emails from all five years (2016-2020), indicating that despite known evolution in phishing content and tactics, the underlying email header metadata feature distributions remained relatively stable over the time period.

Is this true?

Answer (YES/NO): NO